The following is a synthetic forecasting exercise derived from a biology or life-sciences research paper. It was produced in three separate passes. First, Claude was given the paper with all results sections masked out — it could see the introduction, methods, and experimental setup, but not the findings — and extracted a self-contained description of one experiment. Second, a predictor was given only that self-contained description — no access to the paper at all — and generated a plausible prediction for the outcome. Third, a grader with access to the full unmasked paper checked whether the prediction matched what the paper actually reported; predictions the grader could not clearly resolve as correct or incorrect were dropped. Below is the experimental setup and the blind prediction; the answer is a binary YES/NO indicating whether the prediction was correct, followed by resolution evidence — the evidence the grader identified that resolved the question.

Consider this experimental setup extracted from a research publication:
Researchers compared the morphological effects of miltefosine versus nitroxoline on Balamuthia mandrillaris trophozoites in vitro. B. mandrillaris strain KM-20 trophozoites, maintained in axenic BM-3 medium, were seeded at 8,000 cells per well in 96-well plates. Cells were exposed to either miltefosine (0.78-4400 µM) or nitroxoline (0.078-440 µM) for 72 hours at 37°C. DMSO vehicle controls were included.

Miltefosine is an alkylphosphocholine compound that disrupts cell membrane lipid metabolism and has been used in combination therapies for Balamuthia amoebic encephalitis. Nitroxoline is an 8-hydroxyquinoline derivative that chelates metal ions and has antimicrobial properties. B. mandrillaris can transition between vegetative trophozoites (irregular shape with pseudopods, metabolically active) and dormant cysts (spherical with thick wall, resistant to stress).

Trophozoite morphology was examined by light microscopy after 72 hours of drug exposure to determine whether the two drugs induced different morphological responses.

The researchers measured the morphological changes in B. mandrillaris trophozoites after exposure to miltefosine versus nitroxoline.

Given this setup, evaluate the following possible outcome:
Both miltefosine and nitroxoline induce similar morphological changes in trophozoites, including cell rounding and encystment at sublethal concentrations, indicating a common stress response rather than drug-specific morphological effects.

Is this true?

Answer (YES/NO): NO